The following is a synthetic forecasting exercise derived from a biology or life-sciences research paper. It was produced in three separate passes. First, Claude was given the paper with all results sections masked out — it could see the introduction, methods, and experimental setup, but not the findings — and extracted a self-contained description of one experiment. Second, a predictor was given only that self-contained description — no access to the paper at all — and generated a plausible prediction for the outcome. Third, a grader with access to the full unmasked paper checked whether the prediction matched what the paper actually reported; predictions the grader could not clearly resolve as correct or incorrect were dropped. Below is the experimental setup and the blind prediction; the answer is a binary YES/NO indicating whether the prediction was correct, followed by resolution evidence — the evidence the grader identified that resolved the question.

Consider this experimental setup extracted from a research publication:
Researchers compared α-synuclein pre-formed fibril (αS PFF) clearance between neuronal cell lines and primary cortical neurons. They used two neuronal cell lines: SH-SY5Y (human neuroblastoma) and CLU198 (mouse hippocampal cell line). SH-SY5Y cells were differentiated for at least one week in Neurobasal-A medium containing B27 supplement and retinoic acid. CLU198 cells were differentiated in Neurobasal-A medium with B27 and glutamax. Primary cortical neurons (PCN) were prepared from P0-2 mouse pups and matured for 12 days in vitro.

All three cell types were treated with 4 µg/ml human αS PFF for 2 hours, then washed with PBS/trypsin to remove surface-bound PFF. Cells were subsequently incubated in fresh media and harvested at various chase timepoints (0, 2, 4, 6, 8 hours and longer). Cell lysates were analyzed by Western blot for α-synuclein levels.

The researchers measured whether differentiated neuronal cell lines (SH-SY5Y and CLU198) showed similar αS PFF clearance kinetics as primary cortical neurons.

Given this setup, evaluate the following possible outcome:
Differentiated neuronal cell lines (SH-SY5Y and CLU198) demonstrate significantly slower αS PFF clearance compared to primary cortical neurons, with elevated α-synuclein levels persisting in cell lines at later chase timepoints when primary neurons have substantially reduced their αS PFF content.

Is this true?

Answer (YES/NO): NO